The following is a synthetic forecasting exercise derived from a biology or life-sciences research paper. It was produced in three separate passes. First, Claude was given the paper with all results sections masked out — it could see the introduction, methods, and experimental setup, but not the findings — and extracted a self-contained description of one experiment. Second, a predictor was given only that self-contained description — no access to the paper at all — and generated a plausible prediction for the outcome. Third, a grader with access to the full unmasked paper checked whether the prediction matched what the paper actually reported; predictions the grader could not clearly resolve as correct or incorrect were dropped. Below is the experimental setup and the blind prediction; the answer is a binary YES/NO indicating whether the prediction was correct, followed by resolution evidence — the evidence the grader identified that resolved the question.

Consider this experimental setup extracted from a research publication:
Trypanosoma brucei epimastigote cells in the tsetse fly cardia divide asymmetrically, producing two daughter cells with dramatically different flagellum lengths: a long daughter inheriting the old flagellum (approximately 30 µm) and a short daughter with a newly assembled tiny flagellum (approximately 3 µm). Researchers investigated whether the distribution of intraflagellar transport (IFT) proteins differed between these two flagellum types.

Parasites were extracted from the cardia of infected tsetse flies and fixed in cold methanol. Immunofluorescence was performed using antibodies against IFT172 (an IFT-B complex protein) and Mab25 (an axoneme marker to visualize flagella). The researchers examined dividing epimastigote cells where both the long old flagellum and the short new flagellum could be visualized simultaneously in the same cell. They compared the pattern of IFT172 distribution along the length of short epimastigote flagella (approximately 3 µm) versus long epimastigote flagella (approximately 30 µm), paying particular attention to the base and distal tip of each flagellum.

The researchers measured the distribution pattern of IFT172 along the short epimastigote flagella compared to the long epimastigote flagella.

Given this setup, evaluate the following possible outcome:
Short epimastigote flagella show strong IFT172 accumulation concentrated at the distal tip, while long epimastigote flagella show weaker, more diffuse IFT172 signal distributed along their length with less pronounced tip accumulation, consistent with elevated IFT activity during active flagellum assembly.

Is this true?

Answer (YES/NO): NO